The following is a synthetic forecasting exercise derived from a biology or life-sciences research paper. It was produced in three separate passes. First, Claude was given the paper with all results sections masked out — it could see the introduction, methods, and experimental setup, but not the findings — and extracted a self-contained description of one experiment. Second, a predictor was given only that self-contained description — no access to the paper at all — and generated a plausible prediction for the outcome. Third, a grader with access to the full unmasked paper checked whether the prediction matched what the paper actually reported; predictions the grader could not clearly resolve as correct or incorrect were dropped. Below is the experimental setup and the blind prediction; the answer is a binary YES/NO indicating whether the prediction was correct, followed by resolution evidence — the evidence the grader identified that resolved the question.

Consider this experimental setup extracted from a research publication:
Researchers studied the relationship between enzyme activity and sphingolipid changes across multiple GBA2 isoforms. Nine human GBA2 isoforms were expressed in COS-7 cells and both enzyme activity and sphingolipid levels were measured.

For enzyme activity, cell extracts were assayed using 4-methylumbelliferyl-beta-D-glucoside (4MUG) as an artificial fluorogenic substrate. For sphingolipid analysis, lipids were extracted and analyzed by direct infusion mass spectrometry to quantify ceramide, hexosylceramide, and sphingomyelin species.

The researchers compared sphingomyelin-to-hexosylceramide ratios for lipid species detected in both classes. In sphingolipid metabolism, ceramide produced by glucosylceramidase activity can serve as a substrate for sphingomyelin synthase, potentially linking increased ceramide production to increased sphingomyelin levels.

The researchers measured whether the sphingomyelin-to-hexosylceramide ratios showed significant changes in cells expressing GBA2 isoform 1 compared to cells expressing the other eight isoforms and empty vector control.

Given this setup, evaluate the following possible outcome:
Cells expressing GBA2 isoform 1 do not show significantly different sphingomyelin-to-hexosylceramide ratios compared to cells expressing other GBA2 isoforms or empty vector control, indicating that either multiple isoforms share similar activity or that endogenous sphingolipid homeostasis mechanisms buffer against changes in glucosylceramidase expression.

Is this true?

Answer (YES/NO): NO